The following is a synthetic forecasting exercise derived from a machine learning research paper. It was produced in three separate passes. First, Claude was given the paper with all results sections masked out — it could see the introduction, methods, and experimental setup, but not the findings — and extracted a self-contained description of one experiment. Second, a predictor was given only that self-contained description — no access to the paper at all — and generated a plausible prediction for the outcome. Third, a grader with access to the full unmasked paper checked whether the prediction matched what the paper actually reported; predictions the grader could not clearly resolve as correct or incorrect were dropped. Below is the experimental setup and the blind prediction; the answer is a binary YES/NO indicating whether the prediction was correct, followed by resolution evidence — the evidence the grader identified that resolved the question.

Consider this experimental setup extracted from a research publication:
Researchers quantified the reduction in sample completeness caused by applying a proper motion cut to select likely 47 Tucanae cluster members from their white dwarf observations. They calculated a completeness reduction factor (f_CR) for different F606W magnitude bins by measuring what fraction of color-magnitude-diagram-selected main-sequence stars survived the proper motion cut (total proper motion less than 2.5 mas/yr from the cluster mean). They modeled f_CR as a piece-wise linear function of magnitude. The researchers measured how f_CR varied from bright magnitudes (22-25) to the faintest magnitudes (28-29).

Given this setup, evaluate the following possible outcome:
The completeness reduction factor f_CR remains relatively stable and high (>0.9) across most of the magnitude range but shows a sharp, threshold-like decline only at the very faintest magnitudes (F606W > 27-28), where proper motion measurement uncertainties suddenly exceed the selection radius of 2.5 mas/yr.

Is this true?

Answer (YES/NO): YES